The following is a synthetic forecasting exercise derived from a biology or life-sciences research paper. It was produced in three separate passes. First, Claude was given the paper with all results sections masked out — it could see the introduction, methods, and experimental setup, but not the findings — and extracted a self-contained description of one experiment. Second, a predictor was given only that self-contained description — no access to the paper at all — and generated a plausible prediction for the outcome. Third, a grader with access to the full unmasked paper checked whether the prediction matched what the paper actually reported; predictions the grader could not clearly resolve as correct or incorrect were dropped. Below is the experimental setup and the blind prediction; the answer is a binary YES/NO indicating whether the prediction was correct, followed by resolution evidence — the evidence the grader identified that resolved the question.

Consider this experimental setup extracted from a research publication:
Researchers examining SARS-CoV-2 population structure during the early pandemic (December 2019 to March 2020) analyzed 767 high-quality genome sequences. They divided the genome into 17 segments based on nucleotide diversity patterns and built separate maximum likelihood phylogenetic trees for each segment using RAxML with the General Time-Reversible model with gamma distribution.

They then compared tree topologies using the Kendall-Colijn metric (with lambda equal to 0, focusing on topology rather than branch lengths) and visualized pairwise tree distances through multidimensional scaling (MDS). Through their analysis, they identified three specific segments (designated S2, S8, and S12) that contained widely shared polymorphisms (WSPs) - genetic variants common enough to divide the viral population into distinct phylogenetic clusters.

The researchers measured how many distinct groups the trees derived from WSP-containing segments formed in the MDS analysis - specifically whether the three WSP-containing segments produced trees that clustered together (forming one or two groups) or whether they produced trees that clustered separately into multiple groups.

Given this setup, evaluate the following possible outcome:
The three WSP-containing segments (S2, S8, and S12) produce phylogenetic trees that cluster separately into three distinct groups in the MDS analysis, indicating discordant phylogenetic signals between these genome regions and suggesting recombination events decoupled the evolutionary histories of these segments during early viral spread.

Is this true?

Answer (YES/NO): NO